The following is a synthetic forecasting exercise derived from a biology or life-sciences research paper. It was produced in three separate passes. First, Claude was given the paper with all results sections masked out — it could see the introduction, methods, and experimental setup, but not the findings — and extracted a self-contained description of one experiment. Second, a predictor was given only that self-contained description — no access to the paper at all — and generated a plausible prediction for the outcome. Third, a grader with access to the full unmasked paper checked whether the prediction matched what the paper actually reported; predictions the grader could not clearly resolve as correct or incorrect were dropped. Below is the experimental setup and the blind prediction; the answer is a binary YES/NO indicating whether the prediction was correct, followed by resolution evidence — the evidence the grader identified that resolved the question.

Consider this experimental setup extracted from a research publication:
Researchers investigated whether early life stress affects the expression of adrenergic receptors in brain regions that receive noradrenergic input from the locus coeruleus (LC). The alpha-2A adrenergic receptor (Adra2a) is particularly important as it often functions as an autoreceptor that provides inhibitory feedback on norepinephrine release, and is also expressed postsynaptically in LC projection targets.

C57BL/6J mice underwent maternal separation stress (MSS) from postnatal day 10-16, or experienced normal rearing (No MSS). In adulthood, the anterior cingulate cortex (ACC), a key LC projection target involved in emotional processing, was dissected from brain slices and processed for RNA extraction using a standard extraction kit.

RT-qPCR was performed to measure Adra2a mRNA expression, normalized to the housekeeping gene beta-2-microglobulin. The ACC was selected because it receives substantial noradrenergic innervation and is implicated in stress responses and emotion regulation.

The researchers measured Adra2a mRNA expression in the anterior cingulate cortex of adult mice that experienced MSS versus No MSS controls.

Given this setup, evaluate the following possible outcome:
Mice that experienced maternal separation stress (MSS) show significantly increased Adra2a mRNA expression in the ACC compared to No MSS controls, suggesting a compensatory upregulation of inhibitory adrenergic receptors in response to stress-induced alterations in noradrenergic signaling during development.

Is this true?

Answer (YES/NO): NO